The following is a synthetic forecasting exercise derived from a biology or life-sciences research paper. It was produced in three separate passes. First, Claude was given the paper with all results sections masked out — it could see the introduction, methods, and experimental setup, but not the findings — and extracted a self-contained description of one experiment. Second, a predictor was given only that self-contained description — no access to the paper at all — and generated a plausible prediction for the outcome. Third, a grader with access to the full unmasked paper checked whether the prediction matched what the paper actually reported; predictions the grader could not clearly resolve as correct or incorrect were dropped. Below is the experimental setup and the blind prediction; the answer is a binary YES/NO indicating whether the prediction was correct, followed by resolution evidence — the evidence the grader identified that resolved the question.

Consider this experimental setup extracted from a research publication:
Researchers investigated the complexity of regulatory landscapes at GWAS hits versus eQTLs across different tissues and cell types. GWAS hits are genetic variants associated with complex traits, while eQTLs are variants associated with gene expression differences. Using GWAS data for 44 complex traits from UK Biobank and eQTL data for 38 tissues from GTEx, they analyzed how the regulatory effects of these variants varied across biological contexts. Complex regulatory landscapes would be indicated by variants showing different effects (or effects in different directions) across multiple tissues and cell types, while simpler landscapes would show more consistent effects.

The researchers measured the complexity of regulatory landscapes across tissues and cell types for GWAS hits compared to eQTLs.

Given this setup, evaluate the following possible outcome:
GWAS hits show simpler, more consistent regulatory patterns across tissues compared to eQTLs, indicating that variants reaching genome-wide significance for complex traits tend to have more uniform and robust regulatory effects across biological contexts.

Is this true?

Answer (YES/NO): NO